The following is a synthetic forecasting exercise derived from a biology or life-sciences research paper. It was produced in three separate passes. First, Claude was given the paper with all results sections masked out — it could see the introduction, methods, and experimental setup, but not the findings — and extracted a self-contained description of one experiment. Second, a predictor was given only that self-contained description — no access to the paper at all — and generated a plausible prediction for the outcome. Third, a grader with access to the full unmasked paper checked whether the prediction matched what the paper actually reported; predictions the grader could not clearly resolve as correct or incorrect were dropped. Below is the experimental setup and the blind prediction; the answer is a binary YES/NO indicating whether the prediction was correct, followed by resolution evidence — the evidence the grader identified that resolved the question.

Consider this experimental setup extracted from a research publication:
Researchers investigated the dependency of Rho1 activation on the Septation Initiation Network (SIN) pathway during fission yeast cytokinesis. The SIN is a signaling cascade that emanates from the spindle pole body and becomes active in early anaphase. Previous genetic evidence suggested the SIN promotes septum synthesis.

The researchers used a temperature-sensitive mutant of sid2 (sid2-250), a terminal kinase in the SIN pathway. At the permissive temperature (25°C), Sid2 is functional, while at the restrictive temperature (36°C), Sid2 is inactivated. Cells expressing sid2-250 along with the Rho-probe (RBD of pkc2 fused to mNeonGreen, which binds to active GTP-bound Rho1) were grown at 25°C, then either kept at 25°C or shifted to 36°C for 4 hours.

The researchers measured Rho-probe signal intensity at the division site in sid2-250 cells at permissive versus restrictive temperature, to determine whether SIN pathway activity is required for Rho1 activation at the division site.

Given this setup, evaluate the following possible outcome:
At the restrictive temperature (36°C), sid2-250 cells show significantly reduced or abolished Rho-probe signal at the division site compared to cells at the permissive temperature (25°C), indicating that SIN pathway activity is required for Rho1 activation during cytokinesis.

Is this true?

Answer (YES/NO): YES